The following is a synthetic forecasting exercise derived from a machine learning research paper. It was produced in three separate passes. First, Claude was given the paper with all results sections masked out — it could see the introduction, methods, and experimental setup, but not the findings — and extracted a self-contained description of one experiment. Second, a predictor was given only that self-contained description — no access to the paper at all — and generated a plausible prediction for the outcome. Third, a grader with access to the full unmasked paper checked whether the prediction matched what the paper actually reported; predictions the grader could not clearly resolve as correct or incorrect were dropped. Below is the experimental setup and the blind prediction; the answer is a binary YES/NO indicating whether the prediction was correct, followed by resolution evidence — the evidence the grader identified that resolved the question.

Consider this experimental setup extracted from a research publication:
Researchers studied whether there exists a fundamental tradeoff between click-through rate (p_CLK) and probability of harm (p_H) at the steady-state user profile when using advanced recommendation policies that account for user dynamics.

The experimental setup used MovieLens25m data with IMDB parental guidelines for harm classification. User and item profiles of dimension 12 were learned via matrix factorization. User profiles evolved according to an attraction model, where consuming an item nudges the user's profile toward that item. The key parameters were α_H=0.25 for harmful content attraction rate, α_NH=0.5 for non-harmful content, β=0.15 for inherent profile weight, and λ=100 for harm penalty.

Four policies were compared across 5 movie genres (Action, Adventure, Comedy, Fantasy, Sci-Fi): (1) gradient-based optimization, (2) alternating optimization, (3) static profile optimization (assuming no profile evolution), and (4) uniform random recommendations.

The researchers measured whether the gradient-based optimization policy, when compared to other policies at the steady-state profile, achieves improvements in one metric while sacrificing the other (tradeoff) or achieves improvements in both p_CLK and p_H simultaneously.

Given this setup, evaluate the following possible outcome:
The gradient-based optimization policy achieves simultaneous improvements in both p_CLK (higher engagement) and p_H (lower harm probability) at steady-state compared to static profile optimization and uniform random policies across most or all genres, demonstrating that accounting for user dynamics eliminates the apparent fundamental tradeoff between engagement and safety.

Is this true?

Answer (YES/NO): YES